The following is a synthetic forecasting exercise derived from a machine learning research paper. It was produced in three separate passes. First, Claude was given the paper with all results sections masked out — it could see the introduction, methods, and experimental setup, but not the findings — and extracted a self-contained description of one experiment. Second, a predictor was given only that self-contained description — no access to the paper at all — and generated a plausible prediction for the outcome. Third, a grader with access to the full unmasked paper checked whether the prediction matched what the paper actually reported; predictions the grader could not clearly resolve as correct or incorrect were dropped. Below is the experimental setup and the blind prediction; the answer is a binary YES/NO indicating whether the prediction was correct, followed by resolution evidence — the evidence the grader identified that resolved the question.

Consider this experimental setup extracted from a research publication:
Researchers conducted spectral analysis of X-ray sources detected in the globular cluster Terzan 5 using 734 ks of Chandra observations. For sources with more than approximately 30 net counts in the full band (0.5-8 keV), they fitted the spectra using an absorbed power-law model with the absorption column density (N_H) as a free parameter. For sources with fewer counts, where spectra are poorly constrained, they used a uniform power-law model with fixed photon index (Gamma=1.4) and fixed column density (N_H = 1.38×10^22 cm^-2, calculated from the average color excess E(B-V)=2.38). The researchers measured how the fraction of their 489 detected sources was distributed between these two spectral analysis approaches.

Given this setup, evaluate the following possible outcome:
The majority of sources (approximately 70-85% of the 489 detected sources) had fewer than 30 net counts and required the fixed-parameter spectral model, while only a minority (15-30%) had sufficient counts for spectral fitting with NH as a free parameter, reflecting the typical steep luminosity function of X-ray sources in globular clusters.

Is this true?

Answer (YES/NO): NO